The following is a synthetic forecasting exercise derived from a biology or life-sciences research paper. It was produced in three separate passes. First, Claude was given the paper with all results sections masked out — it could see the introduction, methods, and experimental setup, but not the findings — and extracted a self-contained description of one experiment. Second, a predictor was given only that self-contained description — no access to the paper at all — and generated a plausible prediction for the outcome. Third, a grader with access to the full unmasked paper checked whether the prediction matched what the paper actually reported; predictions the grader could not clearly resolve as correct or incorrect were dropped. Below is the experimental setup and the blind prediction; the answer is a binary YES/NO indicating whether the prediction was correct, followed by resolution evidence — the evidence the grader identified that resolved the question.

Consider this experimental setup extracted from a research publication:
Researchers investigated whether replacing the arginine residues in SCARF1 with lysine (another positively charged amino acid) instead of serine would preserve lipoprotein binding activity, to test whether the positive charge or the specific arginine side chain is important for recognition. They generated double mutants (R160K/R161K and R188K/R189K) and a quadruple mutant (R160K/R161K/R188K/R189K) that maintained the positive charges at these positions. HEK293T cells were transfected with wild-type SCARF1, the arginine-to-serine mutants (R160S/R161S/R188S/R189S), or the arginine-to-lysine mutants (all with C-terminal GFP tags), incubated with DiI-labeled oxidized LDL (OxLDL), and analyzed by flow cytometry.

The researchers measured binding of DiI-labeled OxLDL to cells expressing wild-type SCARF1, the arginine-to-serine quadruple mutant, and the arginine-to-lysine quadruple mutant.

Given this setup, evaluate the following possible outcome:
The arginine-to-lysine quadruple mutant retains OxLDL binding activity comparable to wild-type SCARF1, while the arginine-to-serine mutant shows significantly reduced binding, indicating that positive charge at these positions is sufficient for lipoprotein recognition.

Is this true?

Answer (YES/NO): NO